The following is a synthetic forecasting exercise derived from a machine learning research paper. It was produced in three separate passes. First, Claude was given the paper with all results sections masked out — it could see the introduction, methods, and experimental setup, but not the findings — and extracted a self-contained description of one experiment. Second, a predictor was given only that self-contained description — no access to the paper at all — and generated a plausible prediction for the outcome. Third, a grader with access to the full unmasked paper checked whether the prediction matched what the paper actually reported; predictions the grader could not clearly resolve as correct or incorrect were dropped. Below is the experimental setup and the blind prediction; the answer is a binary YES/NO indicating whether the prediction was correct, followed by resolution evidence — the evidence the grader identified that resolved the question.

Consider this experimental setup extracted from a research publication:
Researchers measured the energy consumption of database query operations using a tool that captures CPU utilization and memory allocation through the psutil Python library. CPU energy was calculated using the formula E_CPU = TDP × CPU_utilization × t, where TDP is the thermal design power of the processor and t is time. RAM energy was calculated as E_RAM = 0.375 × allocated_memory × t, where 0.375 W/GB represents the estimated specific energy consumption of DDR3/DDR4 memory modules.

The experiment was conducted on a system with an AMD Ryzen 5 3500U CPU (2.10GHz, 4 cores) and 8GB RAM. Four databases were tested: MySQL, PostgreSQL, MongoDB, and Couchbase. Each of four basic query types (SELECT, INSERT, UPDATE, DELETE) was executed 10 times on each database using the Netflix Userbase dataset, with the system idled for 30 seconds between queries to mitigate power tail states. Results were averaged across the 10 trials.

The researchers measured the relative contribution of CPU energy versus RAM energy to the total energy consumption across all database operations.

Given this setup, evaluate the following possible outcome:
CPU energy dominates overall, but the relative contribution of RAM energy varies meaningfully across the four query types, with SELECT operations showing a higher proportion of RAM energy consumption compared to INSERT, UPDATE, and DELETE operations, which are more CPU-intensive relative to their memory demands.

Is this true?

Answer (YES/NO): NO